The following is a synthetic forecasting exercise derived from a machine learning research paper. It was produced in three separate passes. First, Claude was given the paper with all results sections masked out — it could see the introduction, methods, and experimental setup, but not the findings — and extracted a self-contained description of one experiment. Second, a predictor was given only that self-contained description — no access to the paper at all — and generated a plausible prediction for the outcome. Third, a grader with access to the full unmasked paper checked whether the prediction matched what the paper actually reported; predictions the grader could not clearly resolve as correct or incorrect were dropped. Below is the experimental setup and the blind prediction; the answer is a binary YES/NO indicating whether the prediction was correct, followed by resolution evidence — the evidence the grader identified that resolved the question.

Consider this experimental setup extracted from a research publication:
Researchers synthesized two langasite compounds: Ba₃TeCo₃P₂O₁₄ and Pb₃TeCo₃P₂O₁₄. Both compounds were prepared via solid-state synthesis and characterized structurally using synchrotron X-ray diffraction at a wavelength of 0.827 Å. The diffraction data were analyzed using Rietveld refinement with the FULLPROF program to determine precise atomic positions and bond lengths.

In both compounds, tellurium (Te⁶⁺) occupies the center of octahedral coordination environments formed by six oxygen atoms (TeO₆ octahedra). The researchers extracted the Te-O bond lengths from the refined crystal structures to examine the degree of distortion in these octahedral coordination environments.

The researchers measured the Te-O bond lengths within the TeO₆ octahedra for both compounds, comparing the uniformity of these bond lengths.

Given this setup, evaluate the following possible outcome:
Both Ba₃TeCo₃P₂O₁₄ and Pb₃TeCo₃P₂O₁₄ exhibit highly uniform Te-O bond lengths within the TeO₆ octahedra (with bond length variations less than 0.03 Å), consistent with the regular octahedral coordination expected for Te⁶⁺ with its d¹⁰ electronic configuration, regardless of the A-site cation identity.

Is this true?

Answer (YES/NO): NO